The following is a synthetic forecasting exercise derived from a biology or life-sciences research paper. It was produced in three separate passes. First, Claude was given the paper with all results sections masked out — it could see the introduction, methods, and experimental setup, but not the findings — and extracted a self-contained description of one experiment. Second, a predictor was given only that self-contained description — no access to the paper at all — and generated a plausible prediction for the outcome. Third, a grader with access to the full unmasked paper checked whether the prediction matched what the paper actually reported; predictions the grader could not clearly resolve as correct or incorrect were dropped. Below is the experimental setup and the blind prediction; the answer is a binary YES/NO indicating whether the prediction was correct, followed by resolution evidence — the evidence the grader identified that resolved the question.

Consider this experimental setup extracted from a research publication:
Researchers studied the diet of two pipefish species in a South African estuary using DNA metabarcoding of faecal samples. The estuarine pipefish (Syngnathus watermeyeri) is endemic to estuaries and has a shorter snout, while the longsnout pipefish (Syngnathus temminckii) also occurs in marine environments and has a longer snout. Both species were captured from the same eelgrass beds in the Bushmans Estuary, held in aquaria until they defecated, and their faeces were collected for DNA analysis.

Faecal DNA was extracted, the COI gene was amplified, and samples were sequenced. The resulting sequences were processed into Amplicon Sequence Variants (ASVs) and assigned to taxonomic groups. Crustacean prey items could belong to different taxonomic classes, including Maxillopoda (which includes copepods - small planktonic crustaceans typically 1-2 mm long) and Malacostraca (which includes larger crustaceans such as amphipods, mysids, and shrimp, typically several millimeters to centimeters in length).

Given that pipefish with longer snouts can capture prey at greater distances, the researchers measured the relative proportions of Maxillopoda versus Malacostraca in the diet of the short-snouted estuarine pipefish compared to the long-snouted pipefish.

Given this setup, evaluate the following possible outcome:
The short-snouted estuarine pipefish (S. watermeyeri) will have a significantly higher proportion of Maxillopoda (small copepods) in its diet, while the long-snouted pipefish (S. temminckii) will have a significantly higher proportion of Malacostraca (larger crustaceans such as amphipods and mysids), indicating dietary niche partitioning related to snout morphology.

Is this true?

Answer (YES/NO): YES